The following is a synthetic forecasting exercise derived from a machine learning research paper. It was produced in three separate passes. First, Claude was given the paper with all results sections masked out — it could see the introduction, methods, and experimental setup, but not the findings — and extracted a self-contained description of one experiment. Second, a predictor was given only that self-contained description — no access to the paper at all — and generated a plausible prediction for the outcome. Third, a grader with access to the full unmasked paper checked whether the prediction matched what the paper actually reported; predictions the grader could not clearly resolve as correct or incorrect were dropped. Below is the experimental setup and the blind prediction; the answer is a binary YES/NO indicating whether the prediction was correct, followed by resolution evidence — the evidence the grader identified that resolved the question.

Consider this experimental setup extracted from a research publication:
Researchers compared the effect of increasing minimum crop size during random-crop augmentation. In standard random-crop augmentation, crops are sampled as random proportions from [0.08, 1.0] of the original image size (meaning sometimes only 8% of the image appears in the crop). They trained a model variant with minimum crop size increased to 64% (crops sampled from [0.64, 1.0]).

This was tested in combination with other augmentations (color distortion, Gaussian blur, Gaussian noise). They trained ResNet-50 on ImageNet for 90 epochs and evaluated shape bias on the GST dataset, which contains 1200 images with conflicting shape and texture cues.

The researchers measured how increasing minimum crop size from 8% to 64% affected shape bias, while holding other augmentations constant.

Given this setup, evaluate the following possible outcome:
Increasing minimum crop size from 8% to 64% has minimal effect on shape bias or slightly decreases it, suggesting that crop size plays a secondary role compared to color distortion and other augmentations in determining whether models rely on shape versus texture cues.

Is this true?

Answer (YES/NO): NO